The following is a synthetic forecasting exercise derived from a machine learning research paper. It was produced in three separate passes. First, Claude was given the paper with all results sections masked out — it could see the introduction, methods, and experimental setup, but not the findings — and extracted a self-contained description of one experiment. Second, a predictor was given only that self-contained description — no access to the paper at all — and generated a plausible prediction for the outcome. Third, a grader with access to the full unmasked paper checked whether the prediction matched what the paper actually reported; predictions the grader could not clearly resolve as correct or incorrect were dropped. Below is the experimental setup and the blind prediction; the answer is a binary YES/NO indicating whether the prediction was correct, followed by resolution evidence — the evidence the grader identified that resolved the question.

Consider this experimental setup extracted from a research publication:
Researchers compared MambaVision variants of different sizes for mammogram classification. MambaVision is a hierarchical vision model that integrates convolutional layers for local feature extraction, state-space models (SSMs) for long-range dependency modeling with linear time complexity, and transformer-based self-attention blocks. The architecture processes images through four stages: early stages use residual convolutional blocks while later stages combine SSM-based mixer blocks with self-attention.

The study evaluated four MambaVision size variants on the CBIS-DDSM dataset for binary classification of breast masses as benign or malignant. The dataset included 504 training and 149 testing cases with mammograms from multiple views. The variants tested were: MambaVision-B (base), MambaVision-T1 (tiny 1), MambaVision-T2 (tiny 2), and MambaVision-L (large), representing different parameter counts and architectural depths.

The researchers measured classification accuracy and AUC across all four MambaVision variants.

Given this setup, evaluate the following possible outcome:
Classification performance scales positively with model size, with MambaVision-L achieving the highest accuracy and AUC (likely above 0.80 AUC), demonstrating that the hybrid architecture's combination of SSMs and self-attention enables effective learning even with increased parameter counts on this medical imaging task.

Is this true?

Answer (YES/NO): NO